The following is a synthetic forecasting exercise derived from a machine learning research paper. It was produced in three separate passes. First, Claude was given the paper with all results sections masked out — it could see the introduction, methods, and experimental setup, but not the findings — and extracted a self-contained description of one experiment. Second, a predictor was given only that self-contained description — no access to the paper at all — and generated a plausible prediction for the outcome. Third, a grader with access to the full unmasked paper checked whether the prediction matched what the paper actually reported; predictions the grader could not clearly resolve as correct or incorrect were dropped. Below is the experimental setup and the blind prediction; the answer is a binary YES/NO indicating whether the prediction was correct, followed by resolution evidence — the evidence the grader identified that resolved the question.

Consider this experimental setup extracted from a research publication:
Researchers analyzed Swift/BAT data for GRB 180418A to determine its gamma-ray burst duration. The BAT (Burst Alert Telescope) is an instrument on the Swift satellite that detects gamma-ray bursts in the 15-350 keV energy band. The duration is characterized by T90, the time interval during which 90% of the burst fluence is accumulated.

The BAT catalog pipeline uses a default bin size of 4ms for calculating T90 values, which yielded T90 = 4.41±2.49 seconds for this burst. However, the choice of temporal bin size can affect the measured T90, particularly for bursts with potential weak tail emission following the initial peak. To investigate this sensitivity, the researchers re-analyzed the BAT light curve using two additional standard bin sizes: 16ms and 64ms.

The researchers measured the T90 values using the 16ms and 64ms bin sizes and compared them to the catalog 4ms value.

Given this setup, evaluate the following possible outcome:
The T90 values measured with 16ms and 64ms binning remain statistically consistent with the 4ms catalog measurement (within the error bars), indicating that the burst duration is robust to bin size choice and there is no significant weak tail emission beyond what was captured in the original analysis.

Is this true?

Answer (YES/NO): NO